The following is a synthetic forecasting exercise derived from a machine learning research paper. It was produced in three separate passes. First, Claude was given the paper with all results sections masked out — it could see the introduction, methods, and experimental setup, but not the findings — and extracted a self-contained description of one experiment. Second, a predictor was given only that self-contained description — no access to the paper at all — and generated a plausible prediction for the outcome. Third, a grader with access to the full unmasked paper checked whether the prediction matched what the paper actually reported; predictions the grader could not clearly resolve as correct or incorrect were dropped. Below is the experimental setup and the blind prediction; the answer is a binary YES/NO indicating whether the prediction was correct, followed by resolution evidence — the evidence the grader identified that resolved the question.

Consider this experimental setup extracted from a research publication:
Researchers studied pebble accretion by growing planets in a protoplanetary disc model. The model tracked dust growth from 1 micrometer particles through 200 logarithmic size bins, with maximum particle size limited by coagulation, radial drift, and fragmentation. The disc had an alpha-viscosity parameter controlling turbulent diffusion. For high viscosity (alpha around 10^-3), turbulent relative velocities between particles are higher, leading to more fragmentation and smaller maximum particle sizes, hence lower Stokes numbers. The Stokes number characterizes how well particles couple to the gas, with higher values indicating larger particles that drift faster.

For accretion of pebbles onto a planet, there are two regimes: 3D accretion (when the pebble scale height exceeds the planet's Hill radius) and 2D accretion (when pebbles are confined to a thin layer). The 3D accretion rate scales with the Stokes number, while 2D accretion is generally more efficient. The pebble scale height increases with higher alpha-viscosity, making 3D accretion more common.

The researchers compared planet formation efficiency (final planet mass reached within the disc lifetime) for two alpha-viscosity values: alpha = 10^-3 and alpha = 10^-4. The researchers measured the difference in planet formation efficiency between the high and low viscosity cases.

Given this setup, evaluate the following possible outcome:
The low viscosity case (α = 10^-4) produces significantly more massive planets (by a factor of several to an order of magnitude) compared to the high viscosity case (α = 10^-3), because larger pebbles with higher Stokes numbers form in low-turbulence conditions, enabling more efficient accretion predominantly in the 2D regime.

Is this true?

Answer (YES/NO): YES